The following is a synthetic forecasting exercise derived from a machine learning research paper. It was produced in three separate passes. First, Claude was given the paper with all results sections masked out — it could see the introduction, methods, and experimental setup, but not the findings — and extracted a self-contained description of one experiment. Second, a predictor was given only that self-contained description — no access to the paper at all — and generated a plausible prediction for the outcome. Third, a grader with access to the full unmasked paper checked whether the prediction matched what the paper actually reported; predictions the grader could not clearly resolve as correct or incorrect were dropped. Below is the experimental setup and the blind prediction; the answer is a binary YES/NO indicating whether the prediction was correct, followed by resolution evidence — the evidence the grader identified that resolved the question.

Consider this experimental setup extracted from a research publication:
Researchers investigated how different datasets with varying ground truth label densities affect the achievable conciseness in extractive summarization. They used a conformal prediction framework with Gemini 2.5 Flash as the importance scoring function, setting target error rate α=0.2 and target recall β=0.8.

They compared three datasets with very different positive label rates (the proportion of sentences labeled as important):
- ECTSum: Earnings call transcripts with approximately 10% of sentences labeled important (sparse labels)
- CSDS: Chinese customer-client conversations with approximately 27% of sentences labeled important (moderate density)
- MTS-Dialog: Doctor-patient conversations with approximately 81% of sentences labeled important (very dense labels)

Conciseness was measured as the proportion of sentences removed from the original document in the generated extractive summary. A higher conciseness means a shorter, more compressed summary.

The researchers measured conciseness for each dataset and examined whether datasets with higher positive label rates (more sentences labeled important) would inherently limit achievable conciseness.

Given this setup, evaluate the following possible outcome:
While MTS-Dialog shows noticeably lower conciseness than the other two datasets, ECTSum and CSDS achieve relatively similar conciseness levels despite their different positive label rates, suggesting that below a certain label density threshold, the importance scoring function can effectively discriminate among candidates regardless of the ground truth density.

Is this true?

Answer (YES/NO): NO